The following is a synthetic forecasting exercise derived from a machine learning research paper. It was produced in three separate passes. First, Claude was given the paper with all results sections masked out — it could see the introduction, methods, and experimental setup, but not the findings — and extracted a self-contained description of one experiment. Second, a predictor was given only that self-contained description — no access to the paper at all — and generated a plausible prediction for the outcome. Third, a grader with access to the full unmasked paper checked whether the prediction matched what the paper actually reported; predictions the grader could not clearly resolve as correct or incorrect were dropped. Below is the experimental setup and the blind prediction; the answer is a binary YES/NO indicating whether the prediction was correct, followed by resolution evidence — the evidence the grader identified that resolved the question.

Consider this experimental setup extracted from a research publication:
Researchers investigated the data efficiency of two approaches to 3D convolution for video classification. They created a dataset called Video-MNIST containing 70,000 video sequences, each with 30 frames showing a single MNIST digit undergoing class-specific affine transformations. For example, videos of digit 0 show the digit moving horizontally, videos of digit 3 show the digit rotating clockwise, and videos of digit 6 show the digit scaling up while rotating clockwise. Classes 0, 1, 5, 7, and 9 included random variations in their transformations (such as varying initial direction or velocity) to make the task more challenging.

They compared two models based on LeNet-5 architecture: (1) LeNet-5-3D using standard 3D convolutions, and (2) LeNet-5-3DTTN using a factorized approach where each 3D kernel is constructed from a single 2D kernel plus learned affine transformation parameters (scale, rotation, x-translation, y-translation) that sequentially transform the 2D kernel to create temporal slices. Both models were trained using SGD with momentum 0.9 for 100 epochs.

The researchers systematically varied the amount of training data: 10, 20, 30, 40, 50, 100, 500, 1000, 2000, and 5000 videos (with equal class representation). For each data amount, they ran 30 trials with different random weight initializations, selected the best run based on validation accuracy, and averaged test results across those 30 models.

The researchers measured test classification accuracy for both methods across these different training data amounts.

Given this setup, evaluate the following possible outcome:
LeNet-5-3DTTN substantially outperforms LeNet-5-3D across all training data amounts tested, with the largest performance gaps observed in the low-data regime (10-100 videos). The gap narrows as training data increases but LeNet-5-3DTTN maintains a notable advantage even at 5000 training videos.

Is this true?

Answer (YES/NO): NO